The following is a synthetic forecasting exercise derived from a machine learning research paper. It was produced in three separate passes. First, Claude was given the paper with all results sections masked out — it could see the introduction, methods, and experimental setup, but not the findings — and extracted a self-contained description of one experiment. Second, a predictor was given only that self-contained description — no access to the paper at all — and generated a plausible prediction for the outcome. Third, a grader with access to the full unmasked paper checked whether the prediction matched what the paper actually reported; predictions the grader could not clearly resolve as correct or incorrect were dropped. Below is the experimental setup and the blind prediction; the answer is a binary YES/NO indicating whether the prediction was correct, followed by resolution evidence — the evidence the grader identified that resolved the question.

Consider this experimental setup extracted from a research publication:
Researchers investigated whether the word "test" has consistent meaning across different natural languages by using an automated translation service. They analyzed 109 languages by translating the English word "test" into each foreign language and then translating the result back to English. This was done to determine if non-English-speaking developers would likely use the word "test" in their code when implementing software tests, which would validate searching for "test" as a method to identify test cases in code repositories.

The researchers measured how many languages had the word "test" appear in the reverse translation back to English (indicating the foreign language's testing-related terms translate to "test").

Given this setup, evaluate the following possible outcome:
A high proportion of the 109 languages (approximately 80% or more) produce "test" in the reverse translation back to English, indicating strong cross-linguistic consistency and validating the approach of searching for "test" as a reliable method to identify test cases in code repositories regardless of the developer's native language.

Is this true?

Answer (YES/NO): YES